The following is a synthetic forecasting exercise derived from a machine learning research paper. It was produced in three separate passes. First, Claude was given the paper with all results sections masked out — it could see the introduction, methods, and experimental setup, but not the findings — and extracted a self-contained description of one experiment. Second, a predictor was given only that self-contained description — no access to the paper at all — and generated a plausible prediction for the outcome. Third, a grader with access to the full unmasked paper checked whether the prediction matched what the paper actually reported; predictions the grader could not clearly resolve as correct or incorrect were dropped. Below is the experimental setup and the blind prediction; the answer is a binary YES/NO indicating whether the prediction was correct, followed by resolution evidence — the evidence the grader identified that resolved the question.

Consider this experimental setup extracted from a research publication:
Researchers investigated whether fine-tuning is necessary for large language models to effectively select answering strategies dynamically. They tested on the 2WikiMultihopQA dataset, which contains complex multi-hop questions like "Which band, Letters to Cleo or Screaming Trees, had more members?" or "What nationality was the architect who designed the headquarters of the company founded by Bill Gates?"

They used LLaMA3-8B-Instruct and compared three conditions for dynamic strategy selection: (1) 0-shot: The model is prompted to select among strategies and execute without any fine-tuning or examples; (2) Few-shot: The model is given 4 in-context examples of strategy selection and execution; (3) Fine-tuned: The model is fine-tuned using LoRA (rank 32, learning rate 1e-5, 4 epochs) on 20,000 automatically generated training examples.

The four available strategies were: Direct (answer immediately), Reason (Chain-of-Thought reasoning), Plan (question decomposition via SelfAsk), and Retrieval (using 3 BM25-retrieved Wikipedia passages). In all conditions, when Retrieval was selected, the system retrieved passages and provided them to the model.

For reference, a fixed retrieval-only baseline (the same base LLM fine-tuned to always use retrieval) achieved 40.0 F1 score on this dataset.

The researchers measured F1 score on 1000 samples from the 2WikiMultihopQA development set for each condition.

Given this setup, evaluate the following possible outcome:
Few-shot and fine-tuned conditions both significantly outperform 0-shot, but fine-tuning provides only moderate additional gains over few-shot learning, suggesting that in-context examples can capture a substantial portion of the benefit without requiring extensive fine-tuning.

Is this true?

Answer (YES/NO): NO